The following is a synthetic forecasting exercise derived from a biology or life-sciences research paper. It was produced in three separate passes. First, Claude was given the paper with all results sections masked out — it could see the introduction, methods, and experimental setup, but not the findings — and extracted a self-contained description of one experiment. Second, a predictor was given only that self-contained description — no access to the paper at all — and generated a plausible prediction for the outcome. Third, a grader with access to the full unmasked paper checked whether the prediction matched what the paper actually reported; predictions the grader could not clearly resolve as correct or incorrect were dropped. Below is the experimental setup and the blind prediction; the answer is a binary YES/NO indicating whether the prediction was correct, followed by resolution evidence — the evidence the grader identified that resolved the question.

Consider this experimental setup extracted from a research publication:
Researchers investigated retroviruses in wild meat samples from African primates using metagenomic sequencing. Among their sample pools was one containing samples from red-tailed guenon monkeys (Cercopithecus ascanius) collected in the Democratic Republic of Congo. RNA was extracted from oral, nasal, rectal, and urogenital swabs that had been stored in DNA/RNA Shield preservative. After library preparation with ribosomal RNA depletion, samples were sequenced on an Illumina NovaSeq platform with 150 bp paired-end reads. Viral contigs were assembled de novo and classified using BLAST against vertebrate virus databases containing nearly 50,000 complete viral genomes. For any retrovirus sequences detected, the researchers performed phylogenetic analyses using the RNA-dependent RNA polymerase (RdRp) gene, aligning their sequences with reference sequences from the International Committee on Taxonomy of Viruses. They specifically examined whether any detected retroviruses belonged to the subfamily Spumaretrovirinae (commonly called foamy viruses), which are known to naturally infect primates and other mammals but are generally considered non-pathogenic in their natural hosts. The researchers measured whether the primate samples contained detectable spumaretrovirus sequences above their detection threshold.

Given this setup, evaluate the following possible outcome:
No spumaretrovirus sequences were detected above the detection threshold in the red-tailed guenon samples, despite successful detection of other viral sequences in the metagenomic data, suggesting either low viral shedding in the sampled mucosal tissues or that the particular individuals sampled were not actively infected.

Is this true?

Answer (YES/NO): NO